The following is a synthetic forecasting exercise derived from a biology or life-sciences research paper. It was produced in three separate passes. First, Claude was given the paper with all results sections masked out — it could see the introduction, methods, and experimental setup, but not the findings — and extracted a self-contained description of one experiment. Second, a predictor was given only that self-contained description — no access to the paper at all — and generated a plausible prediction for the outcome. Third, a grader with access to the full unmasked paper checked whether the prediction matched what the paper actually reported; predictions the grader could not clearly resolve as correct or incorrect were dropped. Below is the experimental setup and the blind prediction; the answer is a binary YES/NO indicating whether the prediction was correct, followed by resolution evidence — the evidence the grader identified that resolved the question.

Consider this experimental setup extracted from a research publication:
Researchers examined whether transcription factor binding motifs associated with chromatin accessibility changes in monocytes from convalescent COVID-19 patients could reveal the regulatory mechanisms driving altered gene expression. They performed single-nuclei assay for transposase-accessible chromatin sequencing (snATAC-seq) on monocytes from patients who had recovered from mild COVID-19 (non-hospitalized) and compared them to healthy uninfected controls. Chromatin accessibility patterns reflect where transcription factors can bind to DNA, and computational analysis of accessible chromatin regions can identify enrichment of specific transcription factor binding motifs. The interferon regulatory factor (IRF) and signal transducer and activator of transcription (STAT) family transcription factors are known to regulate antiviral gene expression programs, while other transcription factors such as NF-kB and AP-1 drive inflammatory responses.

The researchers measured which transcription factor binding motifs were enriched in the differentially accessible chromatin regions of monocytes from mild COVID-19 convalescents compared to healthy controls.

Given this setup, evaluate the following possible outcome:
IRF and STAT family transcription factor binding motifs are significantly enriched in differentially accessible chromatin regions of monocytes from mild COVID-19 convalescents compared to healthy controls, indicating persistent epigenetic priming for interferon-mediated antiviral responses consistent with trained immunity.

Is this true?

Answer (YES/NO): YES